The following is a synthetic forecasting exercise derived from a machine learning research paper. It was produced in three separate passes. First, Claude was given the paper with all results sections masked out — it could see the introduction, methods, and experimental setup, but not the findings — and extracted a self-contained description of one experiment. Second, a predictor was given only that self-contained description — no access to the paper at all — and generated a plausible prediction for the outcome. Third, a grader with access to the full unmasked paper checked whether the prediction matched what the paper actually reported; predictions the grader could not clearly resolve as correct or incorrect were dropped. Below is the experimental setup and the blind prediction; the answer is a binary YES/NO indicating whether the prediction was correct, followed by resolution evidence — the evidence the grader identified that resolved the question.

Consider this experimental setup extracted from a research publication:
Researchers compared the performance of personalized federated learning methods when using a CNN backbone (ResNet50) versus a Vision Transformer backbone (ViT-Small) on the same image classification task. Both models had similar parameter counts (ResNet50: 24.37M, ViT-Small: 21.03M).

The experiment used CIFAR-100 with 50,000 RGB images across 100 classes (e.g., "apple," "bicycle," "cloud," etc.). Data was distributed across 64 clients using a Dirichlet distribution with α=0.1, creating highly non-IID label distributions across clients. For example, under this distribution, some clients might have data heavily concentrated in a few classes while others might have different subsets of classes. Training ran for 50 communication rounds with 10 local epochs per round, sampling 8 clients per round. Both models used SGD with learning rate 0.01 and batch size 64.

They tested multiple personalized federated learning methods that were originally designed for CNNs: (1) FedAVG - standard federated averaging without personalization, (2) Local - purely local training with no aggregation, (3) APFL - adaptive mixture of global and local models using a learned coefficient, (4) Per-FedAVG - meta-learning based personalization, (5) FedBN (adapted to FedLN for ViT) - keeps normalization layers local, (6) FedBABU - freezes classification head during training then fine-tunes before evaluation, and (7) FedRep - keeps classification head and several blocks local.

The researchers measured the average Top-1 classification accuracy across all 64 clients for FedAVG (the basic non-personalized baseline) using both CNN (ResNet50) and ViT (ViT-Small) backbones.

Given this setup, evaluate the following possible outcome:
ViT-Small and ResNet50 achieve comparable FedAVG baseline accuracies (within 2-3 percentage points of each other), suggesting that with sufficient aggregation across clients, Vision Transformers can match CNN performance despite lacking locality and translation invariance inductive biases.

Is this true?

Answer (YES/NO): NO